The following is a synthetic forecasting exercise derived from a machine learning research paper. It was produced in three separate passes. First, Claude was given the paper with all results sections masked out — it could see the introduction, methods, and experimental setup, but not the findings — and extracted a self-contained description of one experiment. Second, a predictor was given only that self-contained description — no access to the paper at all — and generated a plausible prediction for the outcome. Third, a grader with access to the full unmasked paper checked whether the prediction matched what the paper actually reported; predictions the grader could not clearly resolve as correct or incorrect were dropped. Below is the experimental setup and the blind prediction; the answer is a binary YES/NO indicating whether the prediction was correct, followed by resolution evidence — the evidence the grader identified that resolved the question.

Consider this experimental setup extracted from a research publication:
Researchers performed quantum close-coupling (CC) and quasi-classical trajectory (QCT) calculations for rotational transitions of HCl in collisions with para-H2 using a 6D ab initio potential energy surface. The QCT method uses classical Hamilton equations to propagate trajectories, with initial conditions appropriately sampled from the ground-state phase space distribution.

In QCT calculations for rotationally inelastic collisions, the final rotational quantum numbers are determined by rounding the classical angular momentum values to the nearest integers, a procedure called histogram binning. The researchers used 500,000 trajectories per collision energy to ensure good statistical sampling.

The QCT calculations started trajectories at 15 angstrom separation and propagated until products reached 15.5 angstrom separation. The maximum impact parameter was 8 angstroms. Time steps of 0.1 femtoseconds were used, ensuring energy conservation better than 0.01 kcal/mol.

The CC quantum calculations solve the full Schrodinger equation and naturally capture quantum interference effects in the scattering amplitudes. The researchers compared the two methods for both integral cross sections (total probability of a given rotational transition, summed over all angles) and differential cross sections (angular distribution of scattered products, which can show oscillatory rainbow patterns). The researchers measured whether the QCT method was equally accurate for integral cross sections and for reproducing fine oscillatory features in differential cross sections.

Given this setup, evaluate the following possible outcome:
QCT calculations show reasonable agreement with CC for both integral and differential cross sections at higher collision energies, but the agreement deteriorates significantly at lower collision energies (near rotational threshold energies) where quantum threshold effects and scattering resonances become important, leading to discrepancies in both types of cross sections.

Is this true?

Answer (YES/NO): NO